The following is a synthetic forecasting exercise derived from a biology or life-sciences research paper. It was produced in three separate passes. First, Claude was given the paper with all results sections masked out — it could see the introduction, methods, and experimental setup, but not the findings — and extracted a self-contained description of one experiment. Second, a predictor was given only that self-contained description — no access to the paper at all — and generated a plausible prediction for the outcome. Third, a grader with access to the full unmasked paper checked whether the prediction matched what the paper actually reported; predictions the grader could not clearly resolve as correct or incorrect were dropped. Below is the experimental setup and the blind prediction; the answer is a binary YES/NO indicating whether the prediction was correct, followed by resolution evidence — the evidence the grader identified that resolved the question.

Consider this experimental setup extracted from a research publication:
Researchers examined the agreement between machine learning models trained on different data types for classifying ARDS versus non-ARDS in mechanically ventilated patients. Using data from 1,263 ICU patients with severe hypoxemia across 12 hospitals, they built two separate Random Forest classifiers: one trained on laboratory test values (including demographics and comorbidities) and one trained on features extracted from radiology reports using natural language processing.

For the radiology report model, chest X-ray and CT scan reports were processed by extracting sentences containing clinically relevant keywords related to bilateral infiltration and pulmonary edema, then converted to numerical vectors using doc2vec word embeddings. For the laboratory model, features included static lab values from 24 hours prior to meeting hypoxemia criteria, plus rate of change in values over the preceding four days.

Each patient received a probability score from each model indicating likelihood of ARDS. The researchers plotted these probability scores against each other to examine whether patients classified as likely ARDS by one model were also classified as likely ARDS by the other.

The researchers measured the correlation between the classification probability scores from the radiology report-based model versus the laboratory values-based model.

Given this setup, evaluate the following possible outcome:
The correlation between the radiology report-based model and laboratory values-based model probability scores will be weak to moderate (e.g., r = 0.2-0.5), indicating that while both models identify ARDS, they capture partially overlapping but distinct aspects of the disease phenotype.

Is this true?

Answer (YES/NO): YES